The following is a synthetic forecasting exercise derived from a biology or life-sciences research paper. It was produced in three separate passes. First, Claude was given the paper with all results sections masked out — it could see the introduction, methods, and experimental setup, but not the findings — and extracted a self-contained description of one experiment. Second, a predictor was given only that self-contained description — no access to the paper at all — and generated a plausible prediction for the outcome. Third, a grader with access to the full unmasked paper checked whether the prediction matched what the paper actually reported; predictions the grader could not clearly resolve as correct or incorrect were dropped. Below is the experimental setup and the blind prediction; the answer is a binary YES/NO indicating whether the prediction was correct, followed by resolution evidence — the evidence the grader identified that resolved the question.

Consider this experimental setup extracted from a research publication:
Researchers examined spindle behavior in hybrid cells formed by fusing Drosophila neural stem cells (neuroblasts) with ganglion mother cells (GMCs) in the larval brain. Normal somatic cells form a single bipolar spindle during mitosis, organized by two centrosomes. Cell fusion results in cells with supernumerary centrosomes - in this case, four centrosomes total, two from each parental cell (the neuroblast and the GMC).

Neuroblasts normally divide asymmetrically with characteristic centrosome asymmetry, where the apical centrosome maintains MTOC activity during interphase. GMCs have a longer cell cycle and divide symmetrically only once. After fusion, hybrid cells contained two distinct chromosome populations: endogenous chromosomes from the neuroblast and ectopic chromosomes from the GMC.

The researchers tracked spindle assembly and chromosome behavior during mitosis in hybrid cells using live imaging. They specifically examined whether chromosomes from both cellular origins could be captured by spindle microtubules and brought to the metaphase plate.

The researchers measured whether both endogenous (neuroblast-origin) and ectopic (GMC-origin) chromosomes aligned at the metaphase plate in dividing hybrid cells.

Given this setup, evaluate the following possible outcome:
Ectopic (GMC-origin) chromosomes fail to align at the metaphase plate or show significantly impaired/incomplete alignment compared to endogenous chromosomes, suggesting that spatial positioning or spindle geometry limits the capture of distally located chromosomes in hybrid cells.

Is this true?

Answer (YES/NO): NO